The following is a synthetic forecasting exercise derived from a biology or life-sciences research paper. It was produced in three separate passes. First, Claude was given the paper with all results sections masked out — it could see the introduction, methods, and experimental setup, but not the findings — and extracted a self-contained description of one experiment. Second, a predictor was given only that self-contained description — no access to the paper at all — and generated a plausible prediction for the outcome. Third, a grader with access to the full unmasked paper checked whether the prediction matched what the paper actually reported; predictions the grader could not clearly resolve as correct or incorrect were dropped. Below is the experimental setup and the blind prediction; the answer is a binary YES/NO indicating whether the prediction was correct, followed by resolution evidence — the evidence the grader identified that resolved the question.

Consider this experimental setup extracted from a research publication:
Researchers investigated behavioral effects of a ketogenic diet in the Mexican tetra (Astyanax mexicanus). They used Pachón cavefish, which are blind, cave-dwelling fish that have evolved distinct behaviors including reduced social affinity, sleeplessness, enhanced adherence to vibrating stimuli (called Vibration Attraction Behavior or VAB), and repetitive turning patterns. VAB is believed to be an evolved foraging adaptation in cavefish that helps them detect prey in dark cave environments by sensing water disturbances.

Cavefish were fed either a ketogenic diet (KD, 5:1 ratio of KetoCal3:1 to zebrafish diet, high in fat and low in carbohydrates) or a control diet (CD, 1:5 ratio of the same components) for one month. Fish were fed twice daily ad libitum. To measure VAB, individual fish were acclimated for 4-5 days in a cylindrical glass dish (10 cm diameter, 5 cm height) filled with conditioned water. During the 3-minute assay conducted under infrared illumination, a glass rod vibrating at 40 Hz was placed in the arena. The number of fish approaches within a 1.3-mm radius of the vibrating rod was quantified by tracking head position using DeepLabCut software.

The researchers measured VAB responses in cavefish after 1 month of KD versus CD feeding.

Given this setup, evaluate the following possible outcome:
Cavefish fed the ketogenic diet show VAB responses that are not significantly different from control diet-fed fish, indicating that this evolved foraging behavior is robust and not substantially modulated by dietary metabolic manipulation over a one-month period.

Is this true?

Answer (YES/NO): YES